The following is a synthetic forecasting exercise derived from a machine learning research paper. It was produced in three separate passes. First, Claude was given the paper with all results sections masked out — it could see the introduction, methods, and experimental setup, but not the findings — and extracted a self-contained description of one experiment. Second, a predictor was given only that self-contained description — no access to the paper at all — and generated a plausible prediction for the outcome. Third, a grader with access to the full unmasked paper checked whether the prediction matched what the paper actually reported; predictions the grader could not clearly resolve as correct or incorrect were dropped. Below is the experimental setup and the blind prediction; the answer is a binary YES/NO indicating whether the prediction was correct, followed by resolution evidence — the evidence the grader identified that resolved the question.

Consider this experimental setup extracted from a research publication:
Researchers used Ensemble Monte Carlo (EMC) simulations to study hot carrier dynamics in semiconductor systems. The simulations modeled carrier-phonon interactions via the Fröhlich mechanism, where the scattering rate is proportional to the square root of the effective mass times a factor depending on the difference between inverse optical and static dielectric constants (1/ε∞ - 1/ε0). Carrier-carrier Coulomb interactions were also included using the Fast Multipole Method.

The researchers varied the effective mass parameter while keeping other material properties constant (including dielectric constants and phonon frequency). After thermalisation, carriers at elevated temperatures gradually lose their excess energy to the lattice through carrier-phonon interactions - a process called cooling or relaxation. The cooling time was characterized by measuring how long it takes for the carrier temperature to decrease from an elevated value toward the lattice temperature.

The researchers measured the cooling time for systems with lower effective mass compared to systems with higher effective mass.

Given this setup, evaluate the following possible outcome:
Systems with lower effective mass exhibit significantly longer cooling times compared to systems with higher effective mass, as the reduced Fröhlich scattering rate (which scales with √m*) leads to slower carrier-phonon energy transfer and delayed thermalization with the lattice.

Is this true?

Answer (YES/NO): YES